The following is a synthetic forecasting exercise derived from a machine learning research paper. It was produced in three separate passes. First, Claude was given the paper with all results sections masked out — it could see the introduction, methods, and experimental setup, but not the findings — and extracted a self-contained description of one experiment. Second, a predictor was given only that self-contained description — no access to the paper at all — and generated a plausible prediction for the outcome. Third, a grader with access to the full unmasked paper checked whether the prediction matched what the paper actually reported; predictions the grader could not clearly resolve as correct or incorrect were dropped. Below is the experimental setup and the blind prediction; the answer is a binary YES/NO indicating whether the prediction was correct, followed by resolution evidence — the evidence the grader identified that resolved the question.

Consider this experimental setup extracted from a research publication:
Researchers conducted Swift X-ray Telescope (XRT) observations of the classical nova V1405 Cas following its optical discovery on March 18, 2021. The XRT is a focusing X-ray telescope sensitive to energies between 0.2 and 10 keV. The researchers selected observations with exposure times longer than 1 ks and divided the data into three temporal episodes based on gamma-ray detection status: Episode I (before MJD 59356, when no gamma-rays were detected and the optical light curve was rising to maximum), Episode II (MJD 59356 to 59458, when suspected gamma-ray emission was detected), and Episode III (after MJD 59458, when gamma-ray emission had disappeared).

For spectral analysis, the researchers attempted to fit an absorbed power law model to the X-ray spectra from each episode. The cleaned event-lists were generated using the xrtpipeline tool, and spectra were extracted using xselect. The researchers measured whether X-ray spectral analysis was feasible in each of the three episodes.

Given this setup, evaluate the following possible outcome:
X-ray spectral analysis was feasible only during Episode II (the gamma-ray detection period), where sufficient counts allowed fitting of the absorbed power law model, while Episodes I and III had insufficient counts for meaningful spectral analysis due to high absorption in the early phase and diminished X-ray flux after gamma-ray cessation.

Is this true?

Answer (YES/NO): NO